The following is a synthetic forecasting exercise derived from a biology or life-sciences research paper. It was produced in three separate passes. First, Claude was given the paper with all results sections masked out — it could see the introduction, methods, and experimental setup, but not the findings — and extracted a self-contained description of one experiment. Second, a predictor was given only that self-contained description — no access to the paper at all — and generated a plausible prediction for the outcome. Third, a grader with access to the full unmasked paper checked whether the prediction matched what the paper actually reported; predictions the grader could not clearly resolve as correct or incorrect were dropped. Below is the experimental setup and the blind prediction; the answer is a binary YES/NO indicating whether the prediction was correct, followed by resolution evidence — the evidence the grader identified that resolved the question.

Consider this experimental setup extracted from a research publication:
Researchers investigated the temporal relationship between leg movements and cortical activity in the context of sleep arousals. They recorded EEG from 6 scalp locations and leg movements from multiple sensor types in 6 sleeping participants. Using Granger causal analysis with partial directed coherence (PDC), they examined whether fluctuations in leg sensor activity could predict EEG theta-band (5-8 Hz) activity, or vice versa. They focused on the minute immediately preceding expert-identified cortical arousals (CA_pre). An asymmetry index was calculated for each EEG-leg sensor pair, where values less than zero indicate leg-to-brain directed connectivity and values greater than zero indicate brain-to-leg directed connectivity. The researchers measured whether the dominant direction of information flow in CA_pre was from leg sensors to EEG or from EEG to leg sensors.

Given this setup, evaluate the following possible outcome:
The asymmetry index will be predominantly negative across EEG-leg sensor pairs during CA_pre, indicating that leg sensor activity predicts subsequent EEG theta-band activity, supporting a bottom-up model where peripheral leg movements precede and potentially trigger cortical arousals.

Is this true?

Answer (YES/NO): YES